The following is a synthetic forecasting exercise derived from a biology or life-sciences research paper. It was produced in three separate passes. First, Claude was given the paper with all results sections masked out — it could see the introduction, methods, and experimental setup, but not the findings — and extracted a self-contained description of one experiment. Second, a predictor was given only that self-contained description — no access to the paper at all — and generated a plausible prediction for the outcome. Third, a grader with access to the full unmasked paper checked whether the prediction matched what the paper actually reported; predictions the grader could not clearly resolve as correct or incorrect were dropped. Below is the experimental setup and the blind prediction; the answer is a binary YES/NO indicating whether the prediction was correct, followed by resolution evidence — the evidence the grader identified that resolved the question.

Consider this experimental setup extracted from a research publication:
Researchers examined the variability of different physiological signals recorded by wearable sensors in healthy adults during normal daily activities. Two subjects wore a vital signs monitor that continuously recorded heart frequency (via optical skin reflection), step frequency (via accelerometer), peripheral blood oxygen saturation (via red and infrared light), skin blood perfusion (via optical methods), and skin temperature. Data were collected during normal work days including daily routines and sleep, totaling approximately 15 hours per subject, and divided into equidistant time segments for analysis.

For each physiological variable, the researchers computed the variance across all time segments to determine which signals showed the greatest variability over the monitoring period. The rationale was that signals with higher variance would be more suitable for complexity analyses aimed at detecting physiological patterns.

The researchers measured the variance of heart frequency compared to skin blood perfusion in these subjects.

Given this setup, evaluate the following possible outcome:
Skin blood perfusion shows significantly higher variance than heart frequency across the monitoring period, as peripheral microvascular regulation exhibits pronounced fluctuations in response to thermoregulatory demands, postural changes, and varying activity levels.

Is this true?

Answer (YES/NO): NO